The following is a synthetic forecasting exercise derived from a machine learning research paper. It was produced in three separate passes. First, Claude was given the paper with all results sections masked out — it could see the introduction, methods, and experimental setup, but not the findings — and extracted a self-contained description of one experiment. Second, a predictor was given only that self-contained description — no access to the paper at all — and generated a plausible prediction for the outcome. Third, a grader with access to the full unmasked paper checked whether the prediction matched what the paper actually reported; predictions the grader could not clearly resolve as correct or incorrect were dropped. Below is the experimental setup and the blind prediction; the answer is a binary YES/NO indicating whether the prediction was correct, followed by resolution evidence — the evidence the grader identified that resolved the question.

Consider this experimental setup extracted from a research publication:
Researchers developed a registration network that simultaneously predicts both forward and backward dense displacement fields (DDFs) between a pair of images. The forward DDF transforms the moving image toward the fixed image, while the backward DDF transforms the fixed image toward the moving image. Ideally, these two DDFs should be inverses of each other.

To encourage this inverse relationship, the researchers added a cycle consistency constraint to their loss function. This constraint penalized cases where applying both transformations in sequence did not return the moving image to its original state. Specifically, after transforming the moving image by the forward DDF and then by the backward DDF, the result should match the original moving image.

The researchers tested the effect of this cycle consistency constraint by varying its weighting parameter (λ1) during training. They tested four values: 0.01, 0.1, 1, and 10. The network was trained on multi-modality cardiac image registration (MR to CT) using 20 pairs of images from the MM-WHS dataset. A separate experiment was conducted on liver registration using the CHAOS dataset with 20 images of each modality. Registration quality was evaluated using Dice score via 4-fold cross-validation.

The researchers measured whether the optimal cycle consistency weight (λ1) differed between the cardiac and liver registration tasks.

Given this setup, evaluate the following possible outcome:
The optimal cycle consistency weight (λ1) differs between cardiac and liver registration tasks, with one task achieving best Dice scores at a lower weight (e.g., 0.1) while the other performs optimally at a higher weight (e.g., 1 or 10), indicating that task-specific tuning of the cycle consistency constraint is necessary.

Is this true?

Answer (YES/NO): NO